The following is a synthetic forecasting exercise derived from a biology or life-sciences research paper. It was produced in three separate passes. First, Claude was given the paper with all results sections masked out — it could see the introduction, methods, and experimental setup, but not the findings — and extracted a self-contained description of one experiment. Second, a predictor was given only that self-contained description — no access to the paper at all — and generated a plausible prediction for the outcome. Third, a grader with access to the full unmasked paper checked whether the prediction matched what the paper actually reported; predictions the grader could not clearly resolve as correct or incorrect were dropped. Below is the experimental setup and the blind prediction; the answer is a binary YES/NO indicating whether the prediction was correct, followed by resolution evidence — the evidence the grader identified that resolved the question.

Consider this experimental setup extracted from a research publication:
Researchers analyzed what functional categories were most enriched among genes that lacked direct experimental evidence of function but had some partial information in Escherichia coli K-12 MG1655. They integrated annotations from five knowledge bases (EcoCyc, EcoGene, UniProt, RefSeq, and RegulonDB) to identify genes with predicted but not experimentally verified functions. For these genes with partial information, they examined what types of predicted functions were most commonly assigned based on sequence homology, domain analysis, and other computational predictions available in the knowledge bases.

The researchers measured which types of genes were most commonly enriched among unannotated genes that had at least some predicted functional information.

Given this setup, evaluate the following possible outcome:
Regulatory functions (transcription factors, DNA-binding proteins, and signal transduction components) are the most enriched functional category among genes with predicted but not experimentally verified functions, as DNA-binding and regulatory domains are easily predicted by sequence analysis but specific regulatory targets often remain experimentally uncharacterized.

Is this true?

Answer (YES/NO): NO